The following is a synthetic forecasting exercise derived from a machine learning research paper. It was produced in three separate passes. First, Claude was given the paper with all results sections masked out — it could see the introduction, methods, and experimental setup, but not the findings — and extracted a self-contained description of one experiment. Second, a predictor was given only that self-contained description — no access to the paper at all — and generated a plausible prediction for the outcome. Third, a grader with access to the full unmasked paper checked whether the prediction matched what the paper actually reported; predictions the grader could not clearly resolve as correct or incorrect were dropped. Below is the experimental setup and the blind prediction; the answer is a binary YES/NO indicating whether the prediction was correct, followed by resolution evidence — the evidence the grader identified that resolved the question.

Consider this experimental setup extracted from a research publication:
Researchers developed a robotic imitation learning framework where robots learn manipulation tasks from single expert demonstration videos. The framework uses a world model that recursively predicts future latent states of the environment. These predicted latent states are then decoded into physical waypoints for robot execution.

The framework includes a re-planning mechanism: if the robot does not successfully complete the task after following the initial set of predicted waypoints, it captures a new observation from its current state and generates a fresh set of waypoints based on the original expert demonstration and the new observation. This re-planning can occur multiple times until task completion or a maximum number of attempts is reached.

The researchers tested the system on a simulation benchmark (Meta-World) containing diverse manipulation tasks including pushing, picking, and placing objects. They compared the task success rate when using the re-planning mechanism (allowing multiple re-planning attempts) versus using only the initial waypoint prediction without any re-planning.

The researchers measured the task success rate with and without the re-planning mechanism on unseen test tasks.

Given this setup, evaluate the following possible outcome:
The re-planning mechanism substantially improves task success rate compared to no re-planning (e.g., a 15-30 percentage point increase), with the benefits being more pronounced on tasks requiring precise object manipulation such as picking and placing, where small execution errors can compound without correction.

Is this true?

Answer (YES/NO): NO